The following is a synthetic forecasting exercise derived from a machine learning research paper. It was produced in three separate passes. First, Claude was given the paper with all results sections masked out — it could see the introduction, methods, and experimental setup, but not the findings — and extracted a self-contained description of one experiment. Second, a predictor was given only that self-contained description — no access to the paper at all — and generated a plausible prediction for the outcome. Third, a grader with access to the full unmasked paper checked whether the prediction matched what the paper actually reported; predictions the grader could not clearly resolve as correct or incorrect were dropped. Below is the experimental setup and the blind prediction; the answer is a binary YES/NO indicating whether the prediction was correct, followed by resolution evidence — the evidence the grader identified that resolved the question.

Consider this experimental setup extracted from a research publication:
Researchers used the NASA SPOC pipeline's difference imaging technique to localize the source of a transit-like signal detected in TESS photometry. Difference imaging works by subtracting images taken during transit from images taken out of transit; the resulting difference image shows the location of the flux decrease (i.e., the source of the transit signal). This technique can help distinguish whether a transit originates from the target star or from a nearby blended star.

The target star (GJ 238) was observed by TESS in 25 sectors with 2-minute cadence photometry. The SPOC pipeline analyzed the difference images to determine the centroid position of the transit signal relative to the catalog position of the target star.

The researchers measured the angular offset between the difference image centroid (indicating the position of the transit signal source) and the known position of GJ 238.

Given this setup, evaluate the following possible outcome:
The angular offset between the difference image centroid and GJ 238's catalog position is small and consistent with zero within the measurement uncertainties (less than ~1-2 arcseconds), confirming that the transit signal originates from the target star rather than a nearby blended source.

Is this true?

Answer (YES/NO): YES